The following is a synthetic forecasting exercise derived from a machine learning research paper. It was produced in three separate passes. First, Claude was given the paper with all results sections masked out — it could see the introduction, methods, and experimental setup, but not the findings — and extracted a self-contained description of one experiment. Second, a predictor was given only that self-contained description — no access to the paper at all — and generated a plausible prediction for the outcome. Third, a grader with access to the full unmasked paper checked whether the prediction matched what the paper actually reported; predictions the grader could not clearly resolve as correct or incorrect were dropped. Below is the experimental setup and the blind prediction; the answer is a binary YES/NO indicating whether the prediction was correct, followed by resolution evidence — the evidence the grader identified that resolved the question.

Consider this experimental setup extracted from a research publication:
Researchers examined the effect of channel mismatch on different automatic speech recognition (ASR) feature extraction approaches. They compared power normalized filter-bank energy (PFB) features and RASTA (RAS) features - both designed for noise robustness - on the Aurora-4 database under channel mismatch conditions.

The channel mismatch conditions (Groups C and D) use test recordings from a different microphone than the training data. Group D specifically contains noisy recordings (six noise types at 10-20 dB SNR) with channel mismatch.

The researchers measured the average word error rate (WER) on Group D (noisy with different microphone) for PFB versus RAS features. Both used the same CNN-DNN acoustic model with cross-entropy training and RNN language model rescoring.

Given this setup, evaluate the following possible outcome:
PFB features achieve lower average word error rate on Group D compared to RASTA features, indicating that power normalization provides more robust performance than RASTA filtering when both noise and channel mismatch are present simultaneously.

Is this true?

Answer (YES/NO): YES